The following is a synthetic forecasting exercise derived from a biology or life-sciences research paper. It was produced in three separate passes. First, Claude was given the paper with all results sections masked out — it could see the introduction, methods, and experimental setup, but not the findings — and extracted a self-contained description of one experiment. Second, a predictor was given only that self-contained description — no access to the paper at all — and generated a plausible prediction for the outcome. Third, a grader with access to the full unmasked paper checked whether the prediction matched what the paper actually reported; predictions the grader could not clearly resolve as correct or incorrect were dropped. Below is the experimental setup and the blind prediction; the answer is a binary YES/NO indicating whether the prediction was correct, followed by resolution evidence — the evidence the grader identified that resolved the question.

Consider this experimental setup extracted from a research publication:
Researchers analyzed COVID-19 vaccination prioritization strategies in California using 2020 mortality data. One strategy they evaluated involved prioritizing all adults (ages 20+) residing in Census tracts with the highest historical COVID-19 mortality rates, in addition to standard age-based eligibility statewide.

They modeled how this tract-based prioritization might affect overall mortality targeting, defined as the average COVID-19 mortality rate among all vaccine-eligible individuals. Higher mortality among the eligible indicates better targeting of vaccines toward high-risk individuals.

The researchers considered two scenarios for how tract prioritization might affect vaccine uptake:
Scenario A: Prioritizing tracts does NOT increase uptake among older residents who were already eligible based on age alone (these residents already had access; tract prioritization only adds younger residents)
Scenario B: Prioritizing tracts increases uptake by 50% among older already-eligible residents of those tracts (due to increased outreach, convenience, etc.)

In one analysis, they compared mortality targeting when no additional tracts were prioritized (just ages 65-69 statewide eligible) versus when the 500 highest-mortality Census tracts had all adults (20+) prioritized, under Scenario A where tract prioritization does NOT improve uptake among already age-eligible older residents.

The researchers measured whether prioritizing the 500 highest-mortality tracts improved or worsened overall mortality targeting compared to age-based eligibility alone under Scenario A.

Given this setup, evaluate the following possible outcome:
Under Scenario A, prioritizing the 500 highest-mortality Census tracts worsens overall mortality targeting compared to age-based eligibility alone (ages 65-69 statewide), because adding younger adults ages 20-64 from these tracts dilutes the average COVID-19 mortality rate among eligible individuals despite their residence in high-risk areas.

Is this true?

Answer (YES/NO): YES